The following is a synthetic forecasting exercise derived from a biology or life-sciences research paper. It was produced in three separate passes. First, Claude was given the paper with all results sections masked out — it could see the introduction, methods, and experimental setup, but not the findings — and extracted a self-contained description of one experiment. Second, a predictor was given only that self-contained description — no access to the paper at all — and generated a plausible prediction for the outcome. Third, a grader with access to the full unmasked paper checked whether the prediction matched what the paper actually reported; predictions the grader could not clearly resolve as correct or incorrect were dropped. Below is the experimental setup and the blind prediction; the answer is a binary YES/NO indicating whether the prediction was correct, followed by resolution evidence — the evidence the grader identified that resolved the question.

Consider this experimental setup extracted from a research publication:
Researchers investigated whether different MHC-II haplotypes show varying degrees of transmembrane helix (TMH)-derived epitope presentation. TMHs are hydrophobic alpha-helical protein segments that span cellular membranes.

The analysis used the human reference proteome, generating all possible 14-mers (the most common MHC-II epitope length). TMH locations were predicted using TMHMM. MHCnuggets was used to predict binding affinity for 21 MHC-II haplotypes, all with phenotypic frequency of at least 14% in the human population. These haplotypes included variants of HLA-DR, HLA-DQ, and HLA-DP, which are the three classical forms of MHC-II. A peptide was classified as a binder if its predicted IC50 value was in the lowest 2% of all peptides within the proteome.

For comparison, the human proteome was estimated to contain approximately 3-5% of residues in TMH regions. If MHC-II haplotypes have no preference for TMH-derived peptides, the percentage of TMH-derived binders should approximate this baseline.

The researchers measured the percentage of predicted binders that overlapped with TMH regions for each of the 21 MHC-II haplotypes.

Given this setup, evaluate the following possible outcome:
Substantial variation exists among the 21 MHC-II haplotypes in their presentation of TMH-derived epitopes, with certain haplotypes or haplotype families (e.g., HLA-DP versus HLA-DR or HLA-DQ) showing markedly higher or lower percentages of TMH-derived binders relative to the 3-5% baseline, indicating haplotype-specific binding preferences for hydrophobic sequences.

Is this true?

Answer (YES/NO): NO